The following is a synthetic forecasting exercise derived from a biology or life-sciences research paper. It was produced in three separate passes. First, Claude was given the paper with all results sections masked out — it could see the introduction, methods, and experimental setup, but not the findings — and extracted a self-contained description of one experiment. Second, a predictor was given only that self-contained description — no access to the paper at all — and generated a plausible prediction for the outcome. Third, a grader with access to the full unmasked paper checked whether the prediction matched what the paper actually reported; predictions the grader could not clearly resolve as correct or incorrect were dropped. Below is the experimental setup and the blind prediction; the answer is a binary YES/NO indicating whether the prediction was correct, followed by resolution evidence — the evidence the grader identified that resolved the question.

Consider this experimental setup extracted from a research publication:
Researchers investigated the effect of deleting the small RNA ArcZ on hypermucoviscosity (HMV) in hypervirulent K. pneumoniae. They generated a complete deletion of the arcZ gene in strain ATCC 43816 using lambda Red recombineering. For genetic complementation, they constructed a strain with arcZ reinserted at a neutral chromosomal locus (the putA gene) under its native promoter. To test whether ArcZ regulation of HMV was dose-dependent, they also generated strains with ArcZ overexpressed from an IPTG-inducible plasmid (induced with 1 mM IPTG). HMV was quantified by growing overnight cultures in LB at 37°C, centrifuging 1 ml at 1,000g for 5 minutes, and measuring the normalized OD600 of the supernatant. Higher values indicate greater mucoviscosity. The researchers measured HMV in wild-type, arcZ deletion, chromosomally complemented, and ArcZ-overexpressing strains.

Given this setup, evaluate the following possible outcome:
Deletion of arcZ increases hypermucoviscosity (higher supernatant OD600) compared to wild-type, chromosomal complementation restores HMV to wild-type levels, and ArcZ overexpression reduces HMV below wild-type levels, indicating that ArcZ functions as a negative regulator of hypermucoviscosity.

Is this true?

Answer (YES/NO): YES